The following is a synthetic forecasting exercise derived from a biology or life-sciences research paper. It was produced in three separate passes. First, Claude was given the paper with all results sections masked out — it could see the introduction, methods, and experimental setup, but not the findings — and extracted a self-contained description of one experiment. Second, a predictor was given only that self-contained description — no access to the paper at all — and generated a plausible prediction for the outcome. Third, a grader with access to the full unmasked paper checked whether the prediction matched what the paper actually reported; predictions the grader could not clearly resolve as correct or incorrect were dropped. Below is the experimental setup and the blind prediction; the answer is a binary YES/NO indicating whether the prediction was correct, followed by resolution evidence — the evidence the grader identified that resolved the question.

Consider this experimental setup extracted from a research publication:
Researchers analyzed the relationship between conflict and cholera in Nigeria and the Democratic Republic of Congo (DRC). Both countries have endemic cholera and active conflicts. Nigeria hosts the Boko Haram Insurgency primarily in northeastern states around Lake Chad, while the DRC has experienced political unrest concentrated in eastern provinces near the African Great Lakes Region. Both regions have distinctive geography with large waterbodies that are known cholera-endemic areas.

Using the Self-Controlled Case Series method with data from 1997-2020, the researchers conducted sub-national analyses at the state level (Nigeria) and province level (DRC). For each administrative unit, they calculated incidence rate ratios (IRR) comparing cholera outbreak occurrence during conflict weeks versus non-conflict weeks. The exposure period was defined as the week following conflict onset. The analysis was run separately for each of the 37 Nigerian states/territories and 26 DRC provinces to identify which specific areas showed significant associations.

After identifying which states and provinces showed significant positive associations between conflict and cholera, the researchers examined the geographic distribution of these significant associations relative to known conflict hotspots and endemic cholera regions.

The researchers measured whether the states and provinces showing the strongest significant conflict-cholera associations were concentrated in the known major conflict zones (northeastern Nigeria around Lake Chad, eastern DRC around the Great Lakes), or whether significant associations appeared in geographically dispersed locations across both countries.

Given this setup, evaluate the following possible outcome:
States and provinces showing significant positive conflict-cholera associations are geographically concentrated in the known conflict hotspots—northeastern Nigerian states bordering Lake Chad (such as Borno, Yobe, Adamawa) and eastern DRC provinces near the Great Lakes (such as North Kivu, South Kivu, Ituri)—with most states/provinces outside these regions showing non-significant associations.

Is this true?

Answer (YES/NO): NO